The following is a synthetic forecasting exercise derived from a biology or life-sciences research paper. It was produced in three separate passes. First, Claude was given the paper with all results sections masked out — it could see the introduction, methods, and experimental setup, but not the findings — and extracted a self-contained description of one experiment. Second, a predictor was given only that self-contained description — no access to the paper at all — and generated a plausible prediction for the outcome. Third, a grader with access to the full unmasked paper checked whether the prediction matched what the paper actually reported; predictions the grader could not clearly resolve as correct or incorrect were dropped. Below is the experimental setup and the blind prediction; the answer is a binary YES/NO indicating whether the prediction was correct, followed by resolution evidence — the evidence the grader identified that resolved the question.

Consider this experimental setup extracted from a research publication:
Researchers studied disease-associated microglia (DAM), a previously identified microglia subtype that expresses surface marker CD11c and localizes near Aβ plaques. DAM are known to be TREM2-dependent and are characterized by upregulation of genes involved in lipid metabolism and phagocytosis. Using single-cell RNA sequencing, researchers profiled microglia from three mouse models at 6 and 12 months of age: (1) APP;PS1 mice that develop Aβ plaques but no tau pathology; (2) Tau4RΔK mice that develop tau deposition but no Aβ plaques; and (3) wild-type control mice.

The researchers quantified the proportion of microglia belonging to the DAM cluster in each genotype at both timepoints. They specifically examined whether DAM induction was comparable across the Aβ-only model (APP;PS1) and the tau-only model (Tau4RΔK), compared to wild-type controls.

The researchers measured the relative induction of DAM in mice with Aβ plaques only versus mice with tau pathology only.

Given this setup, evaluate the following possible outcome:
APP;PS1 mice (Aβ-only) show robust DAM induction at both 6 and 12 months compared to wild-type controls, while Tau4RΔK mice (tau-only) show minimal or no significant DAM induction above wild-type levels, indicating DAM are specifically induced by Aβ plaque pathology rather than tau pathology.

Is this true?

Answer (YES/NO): YES